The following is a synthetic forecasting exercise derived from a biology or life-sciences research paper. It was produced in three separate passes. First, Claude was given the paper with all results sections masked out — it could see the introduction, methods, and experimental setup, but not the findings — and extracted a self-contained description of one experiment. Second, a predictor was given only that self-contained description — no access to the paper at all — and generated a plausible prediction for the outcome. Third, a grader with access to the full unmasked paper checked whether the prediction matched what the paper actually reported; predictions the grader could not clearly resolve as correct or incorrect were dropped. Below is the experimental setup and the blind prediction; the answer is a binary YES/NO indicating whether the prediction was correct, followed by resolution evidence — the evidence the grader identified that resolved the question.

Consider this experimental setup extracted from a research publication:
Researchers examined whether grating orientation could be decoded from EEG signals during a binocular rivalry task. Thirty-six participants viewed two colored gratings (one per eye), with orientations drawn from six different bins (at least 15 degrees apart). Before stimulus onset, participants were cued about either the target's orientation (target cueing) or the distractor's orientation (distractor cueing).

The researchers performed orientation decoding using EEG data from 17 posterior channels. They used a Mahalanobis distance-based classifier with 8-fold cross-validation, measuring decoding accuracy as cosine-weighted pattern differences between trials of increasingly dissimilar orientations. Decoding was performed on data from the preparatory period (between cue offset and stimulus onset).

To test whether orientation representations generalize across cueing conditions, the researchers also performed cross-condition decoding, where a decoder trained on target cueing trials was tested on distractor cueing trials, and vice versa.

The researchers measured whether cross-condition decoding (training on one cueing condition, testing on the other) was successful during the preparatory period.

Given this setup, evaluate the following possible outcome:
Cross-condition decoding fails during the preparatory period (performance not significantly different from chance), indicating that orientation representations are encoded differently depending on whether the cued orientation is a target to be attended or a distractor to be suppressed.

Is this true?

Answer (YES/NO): NO